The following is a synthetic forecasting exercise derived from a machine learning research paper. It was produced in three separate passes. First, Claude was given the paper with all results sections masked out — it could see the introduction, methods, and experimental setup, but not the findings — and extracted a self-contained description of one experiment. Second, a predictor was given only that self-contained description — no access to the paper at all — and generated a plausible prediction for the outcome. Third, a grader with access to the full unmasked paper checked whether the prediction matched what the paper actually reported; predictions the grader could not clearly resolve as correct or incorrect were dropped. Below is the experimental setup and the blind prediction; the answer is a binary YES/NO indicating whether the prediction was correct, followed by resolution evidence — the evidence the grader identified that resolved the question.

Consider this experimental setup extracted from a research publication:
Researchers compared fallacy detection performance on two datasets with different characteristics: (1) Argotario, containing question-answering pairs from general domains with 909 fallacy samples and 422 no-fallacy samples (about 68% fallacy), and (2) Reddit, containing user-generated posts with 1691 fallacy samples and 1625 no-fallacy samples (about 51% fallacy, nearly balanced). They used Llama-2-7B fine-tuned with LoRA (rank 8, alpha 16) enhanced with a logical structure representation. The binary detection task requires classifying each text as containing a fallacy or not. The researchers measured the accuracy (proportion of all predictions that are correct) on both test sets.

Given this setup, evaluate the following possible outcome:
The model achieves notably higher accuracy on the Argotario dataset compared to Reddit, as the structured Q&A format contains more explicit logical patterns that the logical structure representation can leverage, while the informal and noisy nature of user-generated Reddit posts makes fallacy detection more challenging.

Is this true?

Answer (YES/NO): YES